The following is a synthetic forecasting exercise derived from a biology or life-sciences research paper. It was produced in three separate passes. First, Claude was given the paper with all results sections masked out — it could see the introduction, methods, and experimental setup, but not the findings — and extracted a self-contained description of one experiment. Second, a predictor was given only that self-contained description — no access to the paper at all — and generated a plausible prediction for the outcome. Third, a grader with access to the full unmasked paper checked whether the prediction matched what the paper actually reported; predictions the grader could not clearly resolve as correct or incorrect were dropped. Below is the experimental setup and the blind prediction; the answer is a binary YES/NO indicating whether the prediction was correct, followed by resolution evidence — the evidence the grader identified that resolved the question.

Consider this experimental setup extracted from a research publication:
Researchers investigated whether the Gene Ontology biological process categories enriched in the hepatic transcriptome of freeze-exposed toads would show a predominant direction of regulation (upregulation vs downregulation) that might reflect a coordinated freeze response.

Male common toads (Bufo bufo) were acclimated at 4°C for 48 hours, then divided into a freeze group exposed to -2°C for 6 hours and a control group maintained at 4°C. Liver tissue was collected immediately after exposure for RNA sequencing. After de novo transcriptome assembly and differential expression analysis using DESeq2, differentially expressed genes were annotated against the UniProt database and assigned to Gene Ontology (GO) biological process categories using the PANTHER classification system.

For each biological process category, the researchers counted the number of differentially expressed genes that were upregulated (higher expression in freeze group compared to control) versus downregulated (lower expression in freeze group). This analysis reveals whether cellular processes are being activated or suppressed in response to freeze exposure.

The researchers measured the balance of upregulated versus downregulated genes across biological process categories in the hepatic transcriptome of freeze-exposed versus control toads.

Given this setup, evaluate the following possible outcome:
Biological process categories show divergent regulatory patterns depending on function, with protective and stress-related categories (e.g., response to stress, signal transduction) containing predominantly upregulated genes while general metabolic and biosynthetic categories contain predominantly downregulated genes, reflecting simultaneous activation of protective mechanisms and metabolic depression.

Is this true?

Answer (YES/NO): NO